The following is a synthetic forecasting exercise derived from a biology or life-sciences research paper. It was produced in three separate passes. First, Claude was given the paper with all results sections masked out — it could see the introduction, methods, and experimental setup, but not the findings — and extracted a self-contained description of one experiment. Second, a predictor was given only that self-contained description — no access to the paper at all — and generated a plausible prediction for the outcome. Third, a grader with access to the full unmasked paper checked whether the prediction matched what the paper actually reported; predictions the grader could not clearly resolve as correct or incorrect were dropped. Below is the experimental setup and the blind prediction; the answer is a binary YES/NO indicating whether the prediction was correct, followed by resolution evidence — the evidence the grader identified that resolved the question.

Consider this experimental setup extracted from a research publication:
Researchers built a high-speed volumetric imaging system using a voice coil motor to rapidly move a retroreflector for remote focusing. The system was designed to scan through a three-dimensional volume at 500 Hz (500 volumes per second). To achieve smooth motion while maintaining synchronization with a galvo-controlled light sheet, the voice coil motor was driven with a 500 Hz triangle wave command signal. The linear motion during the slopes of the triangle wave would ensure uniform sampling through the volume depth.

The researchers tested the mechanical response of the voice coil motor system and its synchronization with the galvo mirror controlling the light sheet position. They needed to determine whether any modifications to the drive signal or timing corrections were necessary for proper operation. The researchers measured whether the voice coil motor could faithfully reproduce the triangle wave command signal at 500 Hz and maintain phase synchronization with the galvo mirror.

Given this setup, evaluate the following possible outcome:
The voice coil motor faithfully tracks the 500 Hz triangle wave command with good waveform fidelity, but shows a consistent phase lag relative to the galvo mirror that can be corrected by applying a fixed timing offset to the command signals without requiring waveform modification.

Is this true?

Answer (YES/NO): NO